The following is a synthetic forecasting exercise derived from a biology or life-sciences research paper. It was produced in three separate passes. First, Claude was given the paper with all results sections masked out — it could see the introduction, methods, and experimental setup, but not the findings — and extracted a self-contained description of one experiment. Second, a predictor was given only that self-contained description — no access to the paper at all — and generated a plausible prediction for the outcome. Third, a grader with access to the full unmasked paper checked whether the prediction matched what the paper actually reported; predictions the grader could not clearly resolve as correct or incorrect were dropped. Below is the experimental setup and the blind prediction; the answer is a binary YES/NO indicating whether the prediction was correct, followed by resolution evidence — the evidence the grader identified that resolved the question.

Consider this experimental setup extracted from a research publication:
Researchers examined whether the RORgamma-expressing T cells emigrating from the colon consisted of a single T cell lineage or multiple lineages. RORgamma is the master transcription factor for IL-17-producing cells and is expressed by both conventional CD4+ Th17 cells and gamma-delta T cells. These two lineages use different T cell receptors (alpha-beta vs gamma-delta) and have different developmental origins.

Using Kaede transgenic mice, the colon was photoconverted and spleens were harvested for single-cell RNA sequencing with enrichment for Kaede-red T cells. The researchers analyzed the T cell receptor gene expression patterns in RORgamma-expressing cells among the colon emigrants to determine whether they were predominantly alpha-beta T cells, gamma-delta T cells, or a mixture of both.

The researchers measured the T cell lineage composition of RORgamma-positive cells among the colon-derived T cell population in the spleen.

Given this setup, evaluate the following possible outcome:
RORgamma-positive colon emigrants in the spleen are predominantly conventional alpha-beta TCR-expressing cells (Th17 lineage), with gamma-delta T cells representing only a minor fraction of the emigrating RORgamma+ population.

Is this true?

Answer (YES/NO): NO